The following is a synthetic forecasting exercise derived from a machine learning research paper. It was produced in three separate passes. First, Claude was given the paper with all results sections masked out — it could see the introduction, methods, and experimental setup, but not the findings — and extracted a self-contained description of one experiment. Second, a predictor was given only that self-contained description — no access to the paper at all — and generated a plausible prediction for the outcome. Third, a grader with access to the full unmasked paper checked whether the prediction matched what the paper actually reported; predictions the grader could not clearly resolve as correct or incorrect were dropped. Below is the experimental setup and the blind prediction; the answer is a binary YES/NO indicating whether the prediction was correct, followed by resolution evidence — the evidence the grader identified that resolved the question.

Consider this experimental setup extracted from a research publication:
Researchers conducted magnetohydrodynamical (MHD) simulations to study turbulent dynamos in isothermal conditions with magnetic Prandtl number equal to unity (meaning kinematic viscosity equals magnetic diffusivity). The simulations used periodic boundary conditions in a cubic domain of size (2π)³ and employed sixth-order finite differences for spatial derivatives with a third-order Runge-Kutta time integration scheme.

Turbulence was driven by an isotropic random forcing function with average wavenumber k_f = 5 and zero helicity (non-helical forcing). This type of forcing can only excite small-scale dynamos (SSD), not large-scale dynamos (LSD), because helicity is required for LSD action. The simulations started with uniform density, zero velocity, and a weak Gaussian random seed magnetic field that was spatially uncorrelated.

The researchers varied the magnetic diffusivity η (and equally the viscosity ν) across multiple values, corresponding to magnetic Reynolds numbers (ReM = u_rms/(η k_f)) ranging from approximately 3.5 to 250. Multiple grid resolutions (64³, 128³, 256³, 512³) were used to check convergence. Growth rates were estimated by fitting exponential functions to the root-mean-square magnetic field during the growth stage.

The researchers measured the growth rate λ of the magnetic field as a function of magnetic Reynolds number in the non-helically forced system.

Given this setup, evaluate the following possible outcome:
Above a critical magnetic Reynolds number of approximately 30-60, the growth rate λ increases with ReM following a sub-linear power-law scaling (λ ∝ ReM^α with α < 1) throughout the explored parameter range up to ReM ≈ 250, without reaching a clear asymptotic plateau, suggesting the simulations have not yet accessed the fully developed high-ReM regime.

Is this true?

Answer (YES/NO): NO